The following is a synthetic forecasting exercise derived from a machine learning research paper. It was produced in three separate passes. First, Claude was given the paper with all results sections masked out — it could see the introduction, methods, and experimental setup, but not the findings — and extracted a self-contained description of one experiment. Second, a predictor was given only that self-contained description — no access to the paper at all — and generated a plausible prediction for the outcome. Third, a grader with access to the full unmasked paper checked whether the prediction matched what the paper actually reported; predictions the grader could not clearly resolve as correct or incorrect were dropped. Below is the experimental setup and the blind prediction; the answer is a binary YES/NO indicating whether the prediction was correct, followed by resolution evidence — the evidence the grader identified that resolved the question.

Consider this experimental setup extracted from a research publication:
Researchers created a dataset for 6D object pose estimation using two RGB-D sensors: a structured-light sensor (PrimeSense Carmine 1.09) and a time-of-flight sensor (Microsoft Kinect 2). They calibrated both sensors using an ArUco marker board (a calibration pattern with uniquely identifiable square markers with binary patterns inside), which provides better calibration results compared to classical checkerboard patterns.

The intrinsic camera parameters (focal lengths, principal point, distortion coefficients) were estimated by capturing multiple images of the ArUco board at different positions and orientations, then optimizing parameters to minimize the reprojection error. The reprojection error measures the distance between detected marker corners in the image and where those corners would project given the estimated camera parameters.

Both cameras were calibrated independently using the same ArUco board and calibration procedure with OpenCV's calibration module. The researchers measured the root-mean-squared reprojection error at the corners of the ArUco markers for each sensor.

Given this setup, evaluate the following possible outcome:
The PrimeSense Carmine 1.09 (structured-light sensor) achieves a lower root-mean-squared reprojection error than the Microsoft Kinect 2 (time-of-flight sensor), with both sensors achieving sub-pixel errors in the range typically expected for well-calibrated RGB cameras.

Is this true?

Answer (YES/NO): NO